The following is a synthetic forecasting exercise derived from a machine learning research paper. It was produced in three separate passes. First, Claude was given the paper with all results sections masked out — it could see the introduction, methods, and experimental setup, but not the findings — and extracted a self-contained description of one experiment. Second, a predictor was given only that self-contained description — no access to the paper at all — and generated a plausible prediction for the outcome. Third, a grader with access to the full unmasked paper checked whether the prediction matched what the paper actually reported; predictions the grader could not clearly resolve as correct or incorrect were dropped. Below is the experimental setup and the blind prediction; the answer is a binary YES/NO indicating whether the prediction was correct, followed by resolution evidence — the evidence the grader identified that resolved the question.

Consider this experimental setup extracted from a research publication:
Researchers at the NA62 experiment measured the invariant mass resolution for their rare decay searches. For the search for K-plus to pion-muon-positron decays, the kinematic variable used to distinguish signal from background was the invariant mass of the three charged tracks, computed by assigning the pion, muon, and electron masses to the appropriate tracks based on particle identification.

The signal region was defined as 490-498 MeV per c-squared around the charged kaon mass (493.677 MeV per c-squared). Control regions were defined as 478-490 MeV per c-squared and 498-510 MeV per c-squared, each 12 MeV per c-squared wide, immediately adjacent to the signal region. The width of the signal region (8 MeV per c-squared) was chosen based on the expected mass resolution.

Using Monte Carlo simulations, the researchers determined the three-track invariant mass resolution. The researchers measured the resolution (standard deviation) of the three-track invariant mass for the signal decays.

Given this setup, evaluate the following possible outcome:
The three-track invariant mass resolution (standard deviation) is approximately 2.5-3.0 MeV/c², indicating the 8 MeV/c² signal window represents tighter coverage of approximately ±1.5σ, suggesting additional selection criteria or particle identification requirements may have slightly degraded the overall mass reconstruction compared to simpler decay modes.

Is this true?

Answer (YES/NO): NO